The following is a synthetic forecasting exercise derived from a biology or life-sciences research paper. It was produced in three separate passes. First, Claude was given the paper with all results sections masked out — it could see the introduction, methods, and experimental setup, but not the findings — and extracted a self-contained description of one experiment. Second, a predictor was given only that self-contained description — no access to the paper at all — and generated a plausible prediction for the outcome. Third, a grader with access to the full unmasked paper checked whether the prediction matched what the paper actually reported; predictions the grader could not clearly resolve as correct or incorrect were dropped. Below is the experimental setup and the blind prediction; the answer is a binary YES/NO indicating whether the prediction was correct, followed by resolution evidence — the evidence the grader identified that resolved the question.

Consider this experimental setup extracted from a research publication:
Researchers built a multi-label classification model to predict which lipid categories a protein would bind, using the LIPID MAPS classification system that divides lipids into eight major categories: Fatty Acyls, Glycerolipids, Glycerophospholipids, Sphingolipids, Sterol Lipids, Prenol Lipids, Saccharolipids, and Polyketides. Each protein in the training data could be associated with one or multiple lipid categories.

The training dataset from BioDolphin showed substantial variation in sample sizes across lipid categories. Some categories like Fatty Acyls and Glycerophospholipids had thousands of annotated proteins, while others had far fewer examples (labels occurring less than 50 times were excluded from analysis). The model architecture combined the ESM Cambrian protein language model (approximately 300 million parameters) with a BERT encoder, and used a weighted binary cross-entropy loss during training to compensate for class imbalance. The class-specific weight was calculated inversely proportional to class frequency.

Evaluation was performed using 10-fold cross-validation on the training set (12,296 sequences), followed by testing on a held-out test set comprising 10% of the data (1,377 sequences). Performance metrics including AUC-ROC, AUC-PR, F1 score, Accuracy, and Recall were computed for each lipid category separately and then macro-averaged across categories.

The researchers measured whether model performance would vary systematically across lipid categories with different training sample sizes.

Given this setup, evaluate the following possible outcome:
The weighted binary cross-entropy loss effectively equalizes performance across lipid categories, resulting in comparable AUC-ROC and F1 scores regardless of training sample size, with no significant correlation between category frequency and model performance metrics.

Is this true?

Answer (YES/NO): NO